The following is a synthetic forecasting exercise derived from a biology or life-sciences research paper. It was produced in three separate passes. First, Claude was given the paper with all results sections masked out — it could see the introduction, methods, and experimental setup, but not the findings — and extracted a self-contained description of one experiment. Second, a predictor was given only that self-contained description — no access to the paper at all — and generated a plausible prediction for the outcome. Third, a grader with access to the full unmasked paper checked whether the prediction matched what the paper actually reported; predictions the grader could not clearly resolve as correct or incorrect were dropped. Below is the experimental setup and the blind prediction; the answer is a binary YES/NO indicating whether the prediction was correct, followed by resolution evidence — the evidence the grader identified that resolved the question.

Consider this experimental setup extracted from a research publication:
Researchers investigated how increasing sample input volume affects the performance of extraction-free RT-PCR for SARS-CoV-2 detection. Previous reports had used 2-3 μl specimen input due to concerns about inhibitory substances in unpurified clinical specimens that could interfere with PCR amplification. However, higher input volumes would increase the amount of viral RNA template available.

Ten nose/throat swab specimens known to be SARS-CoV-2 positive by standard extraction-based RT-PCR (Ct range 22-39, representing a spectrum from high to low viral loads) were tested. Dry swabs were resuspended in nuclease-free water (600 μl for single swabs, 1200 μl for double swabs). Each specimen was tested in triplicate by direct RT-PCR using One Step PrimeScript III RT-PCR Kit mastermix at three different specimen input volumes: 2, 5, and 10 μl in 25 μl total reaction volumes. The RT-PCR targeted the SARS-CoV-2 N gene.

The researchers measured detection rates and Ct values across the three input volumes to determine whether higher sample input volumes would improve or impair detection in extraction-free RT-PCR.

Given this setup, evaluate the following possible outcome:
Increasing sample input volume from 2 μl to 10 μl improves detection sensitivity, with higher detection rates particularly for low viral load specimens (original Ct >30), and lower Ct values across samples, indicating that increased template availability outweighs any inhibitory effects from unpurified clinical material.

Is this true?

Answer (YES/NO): YES